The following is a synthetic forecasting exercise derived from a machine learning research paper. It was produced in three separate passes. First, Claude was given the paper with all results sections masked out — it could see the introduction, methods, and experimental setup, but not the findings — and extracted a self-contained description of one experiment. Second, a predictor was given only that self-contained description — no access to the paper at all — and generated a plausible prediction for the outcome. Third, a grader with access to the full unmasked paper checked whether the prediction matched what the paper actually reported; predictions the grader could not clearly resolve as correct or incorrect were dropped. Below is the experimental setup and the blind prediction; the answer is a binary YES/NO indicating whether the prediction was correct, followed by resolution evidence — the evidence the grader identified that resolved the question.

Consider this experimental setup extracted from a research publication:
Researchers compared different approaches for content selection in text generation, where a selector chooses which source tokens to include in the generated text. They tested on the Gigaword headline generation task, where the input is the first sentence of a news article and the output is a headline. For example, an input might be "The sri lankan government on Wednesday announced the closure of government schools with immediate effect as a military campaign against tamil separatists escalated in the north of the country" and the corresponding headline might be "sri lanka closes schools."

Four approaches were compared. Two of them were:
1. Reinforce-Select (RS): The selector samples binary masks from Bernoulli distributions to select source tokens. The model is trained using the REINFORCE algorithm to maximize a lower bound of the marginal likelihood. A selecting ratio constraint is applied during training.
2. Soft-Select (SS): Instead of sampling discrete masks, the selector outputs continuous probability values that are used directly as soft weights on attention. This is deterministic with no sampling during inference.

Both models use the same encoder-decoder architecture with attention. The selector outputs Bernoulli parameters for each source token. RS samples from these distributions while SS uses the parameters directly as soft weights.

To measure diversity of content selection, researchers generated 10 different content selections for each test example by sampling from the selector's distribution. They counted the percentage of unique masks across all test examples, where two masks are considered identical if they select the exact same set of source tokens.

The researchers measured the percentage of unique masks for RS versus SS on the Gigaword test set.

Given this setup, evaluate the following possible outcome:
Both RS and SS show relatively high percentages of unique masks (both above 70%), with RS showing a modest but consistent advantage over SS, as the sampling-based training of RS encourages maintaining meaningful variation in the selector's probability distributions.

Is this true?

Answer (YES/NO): NO